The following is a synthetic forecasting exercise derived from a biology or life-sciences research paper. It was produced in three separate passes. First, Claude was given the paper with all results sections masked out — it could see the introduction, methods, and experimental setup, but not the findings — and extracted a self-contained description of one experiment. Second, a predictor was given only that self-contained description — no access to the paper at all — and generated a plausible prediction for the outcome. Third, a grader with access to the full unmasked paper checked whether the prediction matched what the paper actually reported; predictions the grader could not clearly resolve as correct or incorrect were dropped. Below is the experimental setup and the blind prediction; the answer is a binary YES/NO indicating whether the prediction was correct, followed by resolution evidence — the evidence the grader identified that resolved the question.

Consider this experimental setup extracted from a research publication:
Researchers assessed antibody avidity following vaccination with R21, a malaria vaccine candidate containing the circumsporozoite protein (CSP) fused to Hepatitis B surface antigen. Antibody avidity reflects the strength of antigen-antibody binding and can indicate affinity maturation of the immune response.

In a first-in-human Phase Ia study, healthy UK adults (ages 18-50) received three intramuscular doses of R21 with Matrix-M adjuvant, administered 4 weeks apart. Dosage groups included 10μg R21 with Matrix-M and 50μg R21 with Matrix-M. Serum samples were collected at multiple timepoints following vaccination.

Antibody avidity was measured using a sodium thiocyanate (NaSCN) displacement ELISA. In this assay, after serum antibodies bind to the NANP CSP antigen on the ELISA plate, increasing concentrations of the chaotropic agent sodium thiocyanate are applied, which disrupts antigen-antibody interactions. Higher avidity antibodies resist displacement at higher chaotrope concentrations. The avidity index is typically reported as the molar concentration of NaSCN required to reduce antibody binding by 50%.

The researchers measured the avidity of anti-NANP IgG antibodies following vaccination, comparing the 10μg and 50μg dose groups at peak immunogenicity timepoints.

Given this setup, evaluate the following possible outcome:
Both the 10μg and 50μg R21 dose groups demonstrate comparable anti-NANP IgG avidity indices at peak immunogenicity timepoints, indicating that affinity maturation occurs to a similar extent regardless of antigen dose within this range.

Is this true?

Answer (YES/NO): YES